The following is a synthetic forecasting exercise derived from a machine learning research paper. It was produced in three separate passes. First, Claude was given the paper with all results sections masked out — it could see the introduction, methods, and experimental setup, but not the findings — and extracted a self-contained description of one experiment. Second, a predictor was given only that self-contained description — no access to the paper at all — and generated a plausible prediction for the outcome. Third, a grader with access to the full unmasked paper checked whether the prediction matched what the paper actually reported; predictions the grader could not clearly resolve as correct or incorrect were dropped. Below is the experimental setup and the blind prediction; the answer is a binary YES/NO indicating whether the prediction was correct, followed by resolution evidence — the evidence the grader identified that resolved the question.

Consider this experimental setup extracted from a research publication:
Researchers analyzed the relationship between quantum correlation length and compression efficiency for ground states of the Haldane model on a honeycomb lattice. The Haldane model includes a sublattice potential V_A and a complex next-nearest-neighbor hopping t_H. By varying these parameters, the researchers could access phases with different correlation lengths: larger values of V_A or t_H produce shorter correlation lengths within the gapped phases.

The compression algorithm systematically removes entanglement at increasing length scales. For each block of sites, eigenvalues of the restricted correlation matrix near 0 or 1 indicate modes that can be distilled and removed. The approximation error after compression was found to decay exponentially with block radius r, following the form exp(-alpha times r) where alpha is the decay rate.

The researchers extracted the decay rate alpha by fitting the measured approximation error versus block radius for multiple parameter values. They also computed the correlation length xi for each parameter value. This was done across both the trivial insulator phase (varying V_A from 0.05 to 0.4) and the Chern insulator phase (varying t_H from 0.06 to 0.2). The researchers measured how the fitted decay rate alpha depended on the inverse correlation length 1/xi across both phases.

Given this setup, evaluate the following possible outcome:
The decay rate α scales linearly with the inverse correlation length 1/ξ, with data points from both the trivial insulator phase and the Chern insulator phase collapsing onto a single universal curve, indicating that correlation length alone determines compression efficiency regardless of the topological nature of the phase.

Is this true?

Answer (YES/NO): NO